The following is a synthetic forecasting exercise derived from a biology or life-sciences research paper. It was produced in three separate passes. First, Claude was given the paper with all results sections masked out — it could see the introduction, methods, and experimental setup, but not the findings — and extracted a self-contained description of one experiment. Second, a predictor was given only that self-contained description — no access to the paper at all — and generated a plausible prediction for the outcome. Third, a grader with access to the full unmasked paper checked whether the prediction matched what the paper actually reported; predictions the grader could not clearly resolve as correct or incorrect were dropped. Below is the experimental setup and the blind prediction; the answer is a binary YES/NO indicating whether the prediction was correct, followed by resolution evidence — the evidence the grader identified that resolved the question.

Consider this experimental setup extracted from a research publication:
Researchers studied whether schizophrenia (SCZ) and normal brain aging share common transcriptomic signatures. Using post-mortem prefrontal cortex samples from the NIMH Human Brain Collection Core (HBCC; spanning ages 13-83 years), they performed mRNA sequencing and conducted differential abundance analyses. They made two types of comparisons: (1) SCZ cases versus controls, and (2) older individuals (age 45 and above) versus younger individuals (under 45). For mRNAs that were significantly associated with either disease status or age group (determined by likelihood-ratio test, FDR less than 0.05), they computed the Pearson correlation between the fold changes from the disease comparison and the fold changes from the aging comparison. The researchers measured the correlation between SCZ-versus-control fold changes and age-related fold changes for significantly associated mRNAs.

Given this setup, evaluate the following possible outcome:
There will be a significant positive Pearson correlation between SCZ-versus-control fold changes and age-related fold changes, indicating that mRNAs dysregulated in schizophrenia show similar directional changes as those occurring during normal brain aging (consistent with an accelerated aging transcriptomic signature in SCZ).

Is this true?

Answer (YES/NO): YES